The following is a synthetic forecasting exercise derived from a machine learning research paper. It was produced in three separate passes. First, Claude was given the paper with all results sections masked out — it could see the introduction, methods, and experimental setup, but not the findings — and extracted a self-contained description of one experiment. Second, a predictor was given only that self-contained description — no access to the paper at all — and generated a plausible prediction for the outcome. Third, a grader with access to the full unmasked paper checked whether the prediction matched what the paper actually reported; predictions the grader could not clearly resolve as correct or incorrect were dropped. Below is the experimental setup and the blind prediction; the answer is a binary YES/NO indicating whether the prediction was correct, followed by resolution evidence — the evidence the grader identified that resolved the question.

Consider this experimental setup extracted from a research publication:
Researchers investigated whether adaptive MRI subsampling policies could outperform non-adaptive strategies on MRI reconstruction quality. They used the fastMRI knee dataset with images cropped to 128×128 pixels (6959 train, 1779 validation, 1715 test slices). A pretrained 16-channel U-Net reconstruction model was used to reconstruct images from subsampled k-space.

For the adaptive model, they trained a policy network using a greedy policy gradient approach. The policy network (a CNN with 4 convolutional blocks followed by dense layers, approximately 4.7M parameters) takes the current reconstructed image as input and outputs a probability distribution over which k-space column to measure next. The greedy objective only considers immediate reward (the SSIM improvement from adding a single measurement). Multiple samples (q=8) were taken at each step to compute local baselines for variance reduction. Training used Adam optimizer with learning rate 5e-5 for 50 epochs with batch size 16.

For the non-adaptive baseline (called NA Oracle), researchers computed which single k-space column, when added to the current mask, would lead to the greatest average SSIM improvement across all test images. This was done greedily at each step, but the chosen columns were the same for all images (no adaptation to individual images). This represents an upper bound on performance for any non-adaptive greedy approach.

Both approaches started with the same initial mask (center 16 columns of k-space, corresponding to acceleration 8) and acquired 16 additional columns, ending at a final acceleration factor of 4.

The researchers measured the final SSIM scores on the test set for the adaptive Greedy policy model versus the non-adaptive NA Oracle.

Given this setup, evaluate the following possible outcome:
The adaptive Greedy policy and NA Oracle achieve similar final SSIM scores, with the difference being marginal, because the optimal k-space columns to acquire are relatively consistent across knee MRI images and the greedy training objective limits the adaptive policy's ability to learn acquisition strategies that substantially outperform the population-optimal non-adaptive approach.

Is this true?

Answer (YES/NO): NO